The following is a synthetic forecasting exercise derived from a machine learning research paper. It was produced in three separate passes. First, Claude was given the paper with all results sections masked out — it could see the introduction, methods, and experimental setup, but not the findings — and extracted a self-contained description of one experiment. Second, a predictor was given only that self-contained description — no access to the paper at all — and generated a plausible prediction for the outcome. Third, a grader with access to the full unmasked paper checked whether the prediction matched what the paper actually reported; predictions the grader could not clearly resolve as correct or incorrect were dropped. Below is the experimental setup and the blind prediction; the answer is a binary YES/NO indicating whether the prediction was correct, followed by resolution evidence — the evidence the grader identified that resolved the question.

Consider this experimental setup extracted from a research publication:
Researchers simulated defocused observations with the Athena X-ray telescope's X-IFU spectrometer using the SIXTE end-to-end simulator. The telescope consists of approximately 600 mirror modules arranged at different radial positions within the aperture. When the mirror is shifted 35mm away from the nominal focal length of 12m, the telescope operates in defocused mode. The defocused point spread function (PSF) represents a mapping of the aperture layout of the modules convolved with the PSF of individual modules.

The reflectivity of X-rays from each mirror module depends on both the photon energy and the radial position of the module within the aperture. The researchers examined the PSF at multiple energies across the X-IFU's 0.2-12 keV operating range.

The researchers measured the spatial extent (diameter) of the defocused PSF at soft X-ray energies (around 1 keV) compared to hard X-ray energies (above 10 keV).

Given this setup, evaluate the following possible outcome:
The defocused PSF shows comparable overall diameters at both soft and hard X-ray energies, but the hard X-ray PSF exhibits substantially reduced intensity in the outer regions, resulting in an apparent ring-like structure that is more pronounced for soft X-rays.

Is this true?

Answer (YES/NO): NO